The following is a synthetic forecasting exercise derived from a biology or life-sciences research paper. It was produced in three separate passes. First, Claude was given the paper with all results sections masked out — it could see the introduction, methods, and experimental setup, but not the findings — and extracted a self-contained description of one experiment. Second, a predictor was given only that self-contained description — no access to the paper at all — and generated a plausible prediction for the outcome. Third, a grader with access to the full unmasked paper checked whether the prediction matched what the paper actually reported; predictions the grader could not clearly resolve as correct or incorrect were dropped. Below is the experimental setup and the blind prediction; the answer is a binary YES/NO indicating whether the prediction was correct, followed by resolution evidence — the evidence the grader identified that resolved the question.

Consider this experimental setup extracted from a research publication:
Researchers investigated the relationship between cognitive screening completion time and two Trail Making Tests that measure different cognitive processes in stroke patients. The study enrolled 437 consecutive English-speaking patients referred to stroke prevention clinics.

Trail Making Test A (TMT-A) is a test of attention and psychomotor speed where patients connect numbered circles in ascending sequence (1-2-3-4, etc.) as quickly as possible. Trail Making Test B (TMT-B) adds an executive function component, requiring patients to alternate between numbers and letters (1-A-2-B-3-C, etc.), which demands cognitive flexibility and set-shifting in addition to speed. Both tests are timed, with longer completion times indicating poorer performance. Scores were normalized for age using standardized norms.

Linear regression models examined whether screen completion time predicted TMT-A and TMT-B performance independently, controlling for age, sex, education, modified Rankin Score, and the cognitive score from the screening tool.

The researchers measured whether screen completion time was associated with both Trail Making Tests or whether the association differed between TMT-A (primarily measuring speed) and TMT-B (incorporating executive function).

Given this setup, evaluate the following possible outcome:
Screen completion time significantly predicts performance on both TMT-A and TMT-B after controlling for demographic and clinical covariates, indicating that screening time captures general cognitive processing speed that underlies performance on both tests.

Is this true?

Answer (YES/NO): YES